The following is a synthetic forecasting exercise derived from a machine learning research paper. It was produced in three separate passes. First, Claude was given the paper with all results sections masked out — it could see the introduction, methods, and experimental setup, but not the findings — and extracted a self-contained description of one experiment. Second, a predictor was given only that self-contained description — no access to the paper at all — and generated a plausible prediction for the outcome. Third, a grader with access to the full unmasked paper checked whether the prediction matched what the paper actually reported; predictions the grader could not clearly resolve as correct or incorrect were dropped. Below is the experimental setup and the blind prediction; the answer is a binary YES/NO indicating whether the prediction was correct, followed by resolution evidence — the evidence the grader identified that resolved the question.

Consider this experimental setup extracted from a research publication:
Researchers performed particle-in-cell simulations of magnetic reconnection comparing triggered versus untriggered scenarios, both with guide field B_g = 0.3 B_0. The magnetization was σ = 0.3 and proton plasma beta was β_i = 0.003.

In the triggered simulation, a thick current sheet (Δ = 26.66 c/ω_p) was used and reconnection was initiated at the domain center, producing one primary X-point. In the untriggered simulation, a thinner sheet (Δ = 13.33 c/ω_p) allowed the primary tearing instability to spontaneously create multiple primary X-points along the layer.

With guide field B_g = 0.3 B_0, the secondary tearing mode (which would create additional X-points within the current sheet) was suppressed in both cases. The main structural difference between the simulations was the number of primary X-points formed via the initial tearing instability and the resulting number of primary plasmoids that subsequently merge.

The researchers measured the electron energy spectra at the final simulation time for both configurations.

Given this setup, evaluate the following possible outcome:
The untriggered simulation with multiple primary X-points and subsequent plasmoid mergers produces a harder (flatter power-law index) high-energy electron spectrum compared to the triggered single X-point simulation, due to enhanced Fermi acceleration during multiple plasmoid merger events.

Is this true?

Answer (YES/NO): NO